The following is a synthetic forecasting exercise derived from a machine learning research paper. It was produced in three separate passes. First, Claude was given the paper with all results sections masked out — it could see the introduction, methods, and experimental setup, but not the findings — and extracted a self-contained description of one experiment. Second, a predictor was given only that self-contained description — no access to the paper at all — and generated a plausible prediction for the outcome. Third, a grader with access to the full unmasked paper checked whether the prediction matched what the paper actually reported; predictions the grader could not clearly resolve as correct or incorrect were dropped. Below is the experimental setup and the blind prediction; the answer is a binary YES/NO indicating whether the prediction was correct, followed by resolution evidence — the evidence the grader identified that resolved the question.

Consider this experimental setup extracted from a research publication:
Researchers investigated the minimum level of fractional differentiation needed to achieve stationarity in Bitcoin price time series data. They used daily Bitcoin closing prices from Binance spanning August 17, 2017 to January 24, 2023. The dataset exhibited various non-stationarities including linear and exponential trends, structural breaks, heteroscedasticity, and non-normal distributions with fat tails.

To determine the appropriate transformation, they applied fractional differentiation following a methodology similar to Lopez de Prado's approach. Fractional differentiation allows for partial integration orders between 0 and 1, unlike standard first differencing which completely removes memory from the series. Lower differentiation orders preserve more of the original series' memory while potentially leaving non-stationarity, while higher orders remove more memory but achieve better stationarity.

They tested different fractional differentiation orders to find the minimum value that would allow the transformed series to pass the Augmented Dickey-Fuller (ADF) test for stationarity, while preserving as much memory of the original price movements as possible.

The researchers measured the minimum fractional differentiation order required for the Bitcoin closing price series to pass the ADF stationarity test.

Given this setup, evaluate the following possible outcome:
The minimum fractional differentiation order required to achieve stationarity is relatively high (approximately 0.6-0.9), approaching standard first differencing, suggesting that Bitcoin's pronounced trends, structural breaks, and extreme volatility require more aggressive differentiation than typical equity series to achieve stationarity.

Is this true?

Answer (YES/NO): YES